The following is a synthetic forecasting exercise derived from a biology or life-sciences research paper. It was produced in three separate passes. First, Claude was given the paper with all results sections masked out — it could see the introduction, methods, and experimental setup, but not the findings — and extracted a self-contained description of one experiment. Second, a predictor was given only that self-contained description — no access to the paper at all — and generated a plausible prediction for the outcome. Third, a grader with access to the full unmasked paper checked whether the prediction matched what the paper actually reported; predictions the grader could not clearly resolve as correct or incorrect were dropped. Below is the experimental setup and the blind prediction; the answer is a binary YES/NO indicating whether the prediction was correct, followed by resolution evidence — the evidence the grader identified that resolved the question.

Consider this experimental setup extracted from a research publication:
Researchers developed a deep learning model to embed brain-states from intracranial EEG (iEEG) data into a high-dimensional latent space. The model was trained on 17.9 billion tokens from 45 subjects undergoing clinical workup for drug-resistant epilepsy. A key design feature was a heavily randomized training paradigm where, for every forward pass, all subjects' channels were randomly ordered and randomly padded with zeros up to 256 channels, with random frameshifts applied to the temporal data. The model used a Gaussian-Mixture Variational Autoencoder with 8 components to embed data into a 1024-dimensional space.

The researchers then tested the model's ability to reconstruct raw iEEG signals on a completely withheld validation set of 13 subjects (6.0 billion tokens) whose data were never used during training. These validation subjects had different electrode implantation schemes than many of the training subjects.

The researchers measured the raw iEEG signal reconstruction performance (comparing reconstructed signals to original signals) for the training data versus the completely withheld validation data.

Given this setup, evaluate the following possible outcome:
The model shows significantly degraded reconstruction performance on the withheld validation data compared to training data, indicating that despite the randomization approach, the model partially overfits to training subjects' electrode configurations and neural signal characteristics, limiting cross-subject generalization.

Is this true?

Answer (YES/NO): NO